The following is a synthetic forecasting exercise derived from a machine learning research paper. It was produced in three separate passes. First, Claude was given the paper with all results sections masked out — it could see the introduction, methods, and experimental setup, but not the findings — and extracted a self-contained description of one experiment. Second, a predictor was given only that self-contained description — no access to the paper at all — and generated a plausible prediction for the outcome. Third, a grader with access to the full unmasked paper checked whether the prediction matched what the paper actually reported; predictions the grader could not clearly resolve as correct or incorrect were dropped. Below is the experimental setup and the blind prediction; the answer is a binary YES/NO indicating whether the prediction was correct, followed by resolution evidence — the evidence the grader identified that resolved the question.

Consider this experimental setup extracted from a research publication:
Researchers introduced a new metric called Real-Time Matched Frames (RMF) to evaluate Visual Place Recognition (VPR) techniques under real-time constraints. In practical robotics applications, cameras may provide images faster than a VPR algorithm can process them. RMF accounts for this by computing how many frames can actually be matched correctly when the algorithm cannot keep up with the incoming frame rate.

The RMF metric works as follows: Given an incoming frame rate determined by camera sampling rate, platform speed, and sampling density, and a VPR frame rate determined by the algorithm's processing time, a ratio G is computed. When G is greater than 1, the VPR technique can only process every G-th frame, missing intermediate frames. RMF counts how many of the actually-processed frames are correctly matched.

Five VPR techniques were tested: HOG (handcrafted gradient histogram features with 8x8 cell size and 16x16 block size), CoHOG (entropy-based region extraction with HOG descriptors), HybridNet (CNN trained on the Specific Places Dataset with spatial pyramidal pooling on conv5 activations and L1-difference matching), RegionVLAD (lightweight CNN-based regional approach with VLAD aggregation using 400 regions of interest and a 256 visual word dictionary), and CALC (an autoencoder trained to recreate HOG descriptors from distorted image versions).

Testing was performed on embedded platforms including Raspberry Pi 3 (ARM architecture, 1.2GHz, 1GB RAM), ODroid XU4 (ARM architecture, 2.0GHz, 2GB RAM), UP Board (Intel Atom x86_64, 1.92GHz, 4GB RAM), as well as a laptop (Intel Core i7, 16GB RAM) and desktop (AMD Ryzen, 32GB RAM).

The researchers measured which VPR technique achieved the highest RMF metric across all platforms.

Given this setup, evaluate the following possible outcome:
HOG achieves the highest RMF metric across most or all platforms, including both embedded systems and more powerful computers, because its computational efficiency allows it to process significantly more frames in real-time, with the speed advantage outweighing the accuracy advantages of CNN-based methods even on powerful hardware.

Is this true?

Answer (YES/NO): NO